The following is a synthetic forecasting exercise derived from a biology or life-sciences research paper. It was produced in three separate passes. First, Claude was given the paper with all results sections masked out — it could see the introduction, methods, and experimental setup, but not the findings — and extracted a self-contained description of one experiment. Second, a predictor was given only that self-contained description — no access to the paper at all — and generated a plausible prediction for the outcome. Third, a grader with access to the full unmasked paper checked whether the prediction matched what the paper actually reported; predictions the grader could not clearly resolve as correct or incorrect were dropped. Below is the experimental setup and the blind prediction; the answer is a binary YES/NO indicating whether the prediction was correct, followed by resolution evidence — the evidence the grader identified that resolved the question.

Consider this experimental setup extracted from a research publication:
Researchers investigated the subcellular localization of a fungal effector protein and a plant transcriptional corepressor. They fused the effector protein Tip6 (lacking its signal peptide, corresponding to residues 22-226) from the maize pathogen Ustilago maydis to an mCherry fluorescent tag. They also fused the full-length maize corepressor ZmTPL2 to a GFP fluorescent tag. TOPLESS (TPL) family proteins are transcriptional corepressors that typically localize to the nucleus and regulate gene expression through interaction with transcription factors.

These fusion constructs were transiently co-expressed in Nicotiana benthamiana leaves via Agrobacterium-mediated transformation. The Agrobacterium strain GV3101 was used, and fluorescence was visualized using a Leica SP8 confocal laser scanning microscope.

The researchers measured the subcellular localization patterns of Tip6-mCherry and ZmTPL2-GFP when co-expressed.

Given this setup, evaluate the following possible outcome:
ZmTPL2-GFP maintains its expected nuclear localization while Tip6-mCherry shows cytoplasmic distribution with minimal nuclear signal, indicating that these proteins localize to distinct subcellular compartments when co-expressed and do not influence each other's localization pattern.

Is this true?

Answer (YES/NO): NO